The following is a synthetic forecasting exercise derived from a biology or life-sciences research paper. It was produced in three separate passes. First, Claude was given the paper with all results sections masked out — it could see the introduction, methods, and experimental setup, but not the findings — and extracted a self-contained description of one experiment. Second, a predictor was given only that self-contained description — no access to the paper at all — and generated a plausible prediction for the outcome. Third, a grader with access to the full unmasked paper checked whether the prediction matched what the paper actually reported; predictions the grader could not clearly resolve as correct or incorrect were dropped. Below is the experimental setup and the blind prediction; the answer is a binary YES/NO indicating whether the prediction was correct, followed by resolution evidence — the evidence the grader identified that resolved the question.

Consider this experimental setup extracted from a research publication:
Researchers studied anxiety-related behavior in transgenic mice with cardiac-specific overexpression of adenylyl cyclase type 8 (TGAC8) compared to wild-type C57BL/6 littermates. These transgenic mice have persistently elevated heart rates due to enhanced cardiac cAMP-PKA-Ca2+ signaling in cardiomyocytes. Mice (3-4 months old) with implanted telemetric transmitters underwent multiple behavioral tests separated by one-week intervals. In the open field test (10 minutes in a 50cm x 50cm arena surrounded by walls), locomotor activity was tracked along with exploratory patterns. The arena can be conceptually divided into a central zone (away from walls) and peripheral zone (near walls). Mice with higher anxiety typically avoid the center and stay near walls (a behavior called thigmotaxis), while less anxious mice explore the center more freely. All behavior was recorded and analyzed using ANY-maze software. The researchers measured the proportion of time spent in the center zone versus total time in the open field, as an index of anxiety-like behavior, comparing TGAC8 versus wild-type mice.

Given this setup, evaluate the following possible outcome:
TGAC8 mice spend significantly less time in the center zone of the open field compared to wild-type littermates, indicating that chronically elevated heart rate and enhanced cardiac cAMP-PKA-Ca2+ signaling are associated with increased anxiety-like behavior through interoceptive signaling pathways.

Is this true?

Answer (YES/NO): NO